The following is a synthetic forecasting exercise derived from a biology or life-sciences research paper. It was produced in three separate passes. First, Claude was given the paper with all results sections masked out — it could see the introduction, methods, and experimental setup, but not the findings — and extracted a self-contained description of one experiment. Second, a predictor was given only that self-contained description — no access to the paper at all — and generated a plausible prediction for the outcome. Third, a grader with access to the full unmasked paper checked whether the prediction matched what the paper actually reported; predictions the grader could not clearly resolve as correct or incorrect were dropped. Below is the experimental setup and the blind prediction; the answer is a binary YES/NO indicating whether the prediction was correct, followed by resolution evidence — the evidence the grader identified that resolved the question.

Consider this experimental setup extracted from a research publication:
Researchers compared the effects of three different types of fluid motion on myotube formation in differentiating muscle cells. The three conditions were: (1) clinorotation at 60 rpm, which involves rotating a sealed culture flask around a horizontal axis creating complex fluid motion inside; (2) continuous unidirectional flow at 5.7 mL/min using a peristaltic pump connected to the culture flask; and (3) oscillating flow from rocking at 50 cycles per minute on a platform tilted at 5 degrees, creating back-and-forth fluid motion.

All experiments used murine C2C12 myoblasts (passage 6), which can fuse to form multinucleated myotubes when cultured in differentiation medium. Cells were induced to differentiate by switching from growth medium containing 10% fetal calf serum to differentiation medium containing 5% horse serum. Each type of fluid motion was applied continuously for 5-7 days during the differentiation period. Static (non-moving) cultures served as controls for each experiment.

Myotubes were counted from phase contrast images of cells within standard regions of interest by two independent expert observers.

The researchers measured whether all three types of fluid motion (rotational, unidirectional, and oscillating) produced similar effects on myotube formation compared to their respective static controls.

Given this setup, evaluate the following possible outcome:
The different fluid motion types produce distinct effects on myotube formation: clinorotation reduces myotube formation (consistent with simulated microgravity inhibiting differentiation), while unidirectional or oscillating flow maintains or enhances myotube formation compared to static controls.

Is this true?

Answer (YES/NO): NO